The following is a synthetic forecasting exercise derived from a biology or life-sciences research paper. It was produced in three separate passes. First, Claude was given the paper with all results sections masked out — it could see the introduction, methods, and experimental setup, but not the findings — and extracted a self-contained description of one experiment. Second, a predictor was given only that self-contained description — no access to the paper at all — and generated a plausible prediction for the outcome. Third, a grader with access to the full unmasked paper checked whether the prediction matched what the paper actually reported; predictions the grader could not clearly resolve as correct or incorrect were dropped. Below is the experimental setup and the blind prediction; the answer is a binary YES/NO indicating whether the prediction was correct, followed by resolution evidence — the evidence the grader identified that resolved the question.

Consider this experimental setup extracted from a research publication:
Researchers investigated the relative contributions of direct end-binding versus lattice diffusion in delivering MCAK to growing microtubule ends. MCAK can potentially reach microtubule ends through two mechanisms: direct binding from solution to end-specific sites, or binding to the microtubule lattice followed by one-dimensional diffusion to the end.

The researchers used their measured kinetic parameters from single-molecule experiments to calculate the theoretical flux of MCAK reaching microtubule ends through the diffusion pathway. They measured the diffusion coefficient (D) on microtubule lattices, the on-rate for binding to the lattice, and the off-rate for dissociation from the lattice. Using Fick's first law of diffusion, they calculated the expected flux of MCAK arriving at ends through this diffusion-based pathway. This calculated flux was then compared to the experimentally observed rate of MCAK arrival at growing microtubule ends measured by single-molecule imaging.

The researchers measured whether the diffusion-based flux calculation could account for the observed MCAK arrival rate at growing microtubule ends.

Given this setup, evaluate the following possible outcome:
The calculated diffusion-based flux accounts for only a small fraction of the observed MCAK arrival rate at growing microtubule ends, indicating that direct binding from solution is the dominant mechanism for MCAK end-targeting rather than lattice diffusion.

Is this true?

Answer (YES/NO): YES